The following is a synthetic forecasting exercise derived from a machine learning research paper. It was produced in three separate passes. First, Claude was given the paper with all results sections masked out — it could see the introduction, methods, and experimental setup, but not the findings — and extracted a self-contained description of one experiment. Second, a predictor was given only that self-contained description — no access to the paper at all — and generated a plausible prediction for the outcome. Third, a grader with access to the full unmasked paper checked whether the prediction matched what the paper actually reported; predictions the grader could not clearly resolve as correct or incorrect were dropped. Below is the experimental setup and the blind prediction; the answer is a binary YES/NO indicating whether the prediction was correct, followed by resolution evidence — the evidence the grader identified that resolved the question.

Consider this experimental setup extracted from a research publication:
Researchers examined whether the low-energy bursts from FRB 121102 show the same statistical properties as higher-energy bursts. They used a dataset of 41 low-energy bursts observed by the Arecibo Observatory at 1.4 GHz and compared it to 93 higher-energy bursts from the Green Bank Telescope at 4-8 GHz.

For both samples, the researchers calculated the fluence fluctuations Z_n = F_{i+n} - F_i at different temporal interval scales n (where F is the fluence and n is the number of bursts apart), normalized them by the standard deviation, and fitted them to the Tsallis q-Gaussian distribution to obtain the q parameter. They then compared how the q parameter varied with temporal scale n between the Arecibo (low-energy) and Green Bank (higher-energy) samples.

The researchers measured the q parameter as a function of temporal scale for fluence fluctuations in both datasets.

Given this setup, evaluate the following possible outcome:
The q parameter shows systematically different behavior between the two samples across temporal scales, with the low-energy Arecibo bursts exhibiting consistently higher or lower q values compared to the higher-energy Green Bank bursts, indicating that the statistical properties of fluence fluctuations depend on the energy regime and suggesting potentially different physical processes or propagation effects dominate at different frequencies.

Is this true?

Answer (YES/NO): NO